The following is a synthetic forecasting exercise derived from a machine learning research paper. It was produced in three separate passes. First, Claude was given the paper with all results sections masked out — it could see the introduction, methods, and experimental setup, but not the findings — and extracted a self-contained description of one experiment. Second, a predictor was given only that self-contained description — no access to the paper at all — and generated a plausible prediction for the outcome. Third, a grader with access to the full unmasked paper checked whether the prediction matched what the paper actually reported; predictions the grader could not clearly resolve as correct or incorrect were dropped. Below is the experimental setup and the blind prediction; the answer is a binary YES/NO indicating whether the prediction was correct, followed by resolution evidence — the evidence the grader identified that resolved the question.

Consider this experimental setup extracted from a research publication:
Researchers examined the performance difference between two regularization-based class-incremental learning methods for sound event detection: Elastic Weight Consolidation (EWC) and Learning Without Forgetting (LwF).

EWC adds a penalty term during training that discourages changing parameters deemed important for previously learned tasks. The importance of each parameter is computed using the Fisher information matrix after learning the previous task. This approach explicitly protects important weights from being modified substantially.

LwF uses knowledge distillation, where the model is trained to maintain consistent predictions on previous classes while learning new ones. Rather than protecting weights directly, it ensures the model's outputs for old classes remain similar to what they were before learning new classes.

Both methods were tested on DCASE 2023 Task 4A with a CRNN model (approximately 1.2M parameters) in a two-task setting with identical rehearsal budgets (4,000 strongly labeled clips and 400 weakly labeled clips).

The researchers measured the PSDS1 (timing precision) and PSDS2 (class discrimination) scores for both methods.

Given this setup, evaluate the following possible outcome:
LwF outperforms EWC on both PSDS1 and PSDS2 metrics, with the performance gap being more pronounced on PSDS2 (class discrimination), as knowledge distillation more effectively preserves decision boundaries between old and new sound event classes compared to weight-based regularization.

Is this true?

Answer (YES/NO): NO